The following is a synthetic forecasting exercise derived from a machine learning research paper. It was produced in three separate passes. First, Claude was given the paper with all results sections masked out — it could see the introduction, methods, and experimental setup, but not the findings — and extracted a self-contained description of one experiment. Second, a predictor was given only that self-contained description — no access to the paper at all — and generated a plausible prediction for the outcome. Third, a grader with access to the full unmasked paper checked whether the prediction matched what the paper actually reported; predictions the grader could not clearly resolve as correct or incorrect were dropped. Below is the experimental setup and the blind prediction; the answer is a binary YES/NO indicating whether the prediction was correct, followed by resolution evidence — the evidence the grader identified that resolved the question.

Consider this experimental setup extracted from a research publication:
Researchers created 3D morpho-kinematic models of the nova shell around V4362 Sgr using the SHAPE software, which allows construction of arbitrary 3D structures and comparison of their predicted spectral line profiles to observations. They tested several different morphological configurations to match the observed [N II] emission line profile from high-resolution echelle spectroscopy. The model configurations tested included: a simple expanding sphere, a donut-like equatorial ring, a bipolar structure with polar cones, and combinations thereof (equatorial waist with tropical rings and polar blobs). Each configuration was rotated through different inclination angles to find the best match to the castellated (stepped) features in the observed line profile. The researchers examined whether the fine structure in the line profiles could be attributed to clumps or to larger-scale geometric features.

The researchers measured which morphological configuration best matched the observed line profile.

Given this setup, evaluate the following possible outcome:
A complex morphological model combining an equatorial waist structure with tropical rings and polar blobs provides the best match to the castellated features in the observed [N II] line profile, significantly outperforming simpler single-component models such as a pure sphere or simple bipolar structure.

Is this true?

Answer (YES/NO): NO